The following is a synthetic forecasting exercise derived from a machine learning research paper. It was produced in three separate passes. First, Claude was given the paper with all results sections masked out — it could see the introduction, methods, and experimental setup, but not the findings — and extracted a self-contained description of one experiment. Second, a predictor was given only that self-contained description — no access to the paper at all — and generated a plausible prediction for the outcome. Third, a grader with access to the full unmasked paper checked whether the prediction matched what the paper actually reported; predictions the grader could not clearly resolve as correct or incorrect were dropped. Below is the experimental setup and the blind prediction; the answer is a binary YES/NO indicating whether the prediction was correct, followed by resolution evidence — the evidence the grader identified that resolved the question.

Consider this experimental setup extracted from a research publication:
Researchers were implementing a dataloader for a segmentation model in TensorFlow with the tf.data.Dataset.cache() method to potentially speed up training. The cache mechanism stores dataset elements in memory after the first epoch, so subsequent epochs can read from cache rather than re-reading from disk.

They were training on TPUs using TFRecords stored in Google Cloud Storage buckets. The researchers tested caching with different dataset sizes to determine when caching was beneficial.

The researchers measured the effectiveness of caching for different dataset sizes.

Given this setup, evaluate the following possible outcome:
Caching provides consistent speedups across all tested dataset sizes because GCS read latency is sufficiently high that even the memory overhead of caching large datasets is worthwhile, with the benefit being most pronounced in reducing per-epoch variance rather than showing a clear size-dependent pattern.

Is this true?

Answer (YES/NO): NO